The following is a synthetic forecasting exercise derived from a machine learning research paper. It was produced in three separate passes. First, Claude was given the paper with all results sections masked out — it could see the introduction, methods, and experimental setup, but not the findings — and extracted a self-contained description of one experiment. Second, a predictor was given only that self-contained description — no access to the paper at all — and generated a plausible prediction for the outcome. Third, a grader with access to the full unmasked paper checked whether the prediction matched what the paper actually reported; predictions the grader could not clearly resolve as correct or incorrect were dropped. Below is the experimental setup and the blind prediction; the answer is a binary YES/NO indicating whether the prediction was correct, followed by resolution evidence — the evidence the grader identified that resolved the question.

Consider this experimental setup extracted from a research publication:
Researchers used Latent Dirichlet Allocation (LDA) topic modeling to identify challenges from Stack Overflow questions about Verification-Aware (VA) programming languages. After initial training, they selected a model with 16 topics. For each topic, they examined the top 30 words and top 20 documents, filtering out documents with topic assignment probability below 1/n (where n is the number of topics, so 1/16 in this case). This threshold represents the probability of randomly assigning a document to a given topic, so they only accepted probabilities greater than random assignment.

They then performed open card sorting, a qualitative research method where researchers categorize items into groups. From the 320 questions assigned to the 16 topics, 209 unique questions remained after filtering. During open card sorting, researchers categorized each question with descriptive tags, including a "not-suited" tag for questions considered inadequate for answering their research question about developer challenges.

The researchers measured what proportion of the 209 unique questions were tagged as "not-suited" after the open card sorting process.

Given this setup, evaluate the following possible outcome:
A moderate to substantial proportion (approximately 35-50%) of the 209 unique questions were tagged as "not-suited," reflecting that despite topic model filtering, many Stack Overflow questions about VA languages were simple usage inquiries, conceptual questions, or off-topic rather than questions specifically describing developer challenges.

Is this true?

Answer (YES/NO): YES